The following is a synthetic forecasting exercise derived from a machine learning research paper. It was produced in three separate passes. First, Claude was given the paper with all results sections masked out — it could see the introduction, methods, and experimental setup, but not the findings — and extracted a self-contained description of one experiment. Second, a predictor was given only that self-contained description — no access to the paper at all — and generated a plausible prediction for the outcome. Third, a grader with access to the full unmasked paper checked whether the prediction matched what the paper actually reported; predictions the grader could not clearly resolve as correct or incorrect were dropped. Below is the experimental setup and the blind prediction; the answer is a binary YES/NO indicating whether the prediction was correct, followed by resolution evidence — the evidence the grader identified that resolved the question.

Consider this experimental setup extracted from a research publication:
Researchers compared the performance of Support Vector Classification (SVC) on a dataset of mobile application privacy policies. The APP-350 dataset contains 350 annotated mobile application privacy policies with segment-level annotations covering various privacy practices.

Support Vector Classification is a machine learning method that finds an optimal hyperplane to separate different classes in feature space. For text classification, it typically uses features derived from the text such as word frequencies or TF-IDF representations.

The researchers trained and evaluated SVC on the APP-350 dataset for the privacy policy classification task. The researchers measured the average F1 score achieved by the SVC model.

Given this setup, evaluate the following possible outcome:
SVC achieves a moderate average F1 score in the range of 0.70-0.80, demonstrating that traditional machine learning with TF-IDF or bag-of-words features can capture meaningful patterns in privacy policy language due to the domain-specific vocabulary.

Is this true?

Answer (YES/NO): YES